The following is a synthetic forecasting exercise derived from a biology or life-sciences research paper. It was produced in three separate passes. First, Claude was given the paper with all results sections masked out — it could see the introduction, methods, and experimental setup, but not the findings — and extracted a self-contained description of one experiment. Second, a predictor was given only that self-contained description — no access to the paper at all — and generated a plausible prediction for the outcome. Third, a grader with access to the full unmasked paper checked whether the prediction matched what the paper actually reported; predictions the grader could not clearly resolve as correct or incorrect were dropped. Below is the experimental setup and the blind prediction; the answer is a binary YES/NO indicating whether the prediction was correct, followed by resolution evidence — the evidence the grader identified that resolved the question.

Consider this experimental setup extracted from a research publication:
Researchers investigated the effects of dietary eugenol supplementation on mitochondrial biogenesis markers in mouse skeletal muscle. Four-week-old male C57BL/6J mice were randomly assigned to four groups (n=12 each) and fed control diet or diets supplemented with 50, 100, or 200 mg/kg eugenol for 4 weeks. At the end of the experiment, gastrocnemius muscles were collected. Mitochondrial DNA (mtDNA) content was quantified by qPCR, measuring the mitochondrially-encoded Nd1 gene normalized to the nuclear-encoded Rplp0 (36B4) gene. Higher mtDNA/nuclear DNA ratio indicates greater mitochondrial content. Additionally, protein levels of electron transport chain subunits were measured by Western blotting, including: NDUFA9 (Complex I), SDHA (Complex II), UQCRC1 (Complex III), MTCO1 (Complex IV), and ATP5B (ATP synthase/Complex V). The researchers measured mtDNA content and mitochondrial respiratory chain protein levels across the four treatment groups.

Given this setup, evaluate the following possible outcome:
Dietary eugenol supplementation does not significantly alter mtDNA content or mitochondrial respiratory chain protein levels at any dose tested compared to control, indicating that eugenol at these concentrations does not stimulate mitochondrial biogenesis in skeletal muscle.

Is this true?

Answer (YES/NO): NO